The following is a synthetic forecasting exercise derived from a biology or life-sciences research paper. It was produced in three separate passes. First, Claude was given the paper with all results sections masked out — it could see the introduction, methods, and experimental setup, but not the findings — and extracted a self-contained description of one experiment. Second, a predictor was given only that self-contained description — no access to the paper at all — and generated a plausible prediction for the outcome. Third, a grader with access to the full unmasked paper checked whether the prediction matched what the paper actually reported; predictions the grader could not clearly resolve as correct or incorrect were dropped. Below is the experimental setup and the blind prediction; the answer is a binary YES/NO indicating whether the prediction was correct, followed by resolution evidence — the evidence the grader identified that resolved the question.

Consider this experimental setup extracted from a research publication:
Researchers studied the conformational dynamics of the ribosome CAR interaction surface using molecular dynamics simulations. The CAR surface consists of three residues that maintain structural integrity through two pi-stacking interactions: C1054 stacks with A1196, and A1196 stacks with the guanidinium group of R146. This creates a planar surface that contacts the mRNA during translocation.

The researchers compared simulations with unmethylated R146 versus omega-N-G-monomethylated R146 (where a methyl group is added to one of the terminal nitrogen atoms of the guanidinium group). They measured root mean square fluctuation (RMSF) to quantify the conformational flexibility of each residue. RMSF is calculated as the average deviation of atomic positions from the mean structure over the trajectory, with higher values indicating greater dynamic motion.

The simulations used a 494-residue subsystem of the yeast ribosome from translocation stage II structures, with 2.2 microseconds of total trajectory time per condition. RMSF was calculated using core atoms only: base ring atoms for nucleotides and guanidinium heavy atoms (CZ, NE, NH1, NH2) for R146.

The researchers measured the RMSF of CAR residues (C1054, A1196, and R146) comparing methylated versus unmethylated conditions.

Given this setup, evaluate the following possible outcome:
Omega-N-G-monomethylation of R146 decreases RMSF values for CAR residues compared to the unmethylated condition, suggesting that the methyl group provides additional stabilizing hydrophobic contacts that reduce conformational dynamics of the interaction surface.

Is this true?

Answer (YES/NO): NO